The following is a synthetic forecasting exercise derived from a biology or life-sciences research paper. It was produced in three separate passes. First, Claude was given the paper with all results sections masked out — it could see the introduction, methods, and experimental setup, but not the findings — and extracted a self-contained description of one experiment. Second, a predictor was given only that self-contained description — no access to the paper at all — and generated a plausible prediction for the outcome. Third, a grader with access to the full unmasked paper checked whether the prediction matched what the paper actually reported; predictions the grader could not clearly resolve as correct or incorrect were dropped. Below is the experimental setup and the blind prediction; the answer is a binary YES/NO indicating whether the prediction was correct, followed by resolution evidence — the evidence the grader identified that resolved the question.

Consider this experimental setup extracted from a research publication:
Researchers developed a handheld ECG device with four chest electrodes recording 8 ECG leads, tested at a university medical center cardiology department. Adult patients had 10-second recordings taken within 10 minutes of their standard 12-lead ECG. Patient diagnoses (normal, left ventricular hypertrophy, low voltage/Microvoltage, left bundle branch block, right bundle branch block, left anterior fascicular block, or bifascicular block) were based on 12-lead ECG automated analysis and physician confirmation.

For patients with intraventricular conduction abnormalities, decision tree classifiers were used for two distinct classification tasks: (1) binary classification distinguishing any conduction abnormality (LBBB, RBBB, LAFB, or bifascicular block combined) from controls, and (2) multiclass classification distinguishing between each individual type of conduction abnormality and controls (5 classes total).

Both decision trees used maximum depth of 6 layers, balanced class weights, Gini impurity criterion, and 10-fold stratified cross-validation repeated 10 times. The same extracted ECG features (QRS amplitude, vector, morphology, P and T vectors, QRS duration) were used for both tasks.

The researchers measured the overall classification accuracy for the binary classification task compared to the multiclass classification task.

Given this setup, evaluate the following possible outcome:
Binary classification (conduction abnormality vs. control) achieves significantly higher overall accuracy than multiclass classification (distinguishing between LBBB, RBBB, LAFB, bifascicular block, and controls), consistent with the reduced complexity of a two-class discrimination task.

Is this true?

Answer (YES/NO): YES